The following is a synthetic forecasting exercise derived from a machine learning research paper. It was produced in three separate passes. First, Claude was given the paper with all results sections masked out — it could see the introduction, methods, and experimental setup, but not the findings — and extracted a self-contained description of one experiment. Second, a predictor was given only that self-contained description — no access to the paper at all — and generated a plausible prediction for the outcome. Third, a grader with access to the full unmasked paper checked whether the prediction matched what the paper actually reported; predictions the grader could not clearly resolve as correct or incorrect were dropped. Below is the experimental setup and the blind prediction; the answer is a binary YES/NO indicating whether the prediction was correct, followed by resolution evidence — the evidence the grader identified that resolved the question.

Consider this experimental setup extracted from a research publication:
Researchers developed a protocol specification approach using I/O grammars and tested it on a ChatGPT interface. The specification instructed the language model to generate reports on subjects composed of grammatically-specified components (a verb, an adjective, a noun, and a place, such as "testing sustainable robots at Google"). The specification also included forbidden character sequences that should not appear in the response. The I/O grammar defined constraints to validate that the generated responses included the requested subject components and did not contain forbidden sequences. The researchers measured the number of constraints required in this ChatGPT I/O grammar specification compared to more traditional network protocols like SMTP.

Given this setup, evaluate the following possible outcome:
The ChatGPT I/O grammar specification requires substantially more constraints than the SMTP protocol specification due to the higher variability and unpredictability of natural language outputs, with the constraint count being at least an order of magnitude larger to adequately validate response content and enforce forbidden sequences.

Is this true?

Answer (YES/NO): NO